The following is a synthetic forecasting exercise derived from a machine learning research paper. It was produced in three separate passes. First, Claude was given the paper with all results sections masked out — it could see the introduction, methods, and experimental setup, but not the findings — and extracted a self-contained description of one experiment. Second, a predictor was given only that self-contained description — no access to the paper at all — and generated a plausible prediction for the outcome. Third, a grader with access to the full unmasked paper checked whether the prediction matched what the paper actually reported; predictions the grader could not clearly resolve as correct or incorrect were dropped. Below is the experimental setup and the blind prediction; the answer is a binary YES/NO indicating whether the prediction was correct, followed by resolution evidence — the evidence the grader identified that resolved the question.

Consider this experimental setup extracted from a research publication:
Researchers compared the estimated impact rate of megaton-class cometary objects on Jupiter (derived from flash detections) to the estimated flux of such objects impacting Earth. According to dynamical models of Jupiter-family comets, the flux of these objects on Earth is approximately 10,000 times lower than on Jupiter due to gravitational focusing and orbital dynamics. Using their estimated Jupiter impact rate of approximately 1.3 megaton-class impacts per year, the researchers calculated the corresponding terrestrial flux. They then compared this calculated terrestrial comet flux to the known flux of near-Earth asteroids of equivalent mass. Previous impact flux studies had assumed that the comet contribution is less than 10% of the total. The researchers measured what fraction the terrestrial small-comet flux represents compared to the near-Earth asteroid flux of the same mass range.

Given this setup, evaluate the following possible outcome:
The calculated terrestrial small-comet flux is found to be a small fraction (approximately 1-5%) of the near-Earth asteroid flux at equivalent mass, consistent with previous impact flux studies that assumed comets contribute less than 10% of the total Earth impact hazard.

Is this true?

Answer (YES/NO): NO